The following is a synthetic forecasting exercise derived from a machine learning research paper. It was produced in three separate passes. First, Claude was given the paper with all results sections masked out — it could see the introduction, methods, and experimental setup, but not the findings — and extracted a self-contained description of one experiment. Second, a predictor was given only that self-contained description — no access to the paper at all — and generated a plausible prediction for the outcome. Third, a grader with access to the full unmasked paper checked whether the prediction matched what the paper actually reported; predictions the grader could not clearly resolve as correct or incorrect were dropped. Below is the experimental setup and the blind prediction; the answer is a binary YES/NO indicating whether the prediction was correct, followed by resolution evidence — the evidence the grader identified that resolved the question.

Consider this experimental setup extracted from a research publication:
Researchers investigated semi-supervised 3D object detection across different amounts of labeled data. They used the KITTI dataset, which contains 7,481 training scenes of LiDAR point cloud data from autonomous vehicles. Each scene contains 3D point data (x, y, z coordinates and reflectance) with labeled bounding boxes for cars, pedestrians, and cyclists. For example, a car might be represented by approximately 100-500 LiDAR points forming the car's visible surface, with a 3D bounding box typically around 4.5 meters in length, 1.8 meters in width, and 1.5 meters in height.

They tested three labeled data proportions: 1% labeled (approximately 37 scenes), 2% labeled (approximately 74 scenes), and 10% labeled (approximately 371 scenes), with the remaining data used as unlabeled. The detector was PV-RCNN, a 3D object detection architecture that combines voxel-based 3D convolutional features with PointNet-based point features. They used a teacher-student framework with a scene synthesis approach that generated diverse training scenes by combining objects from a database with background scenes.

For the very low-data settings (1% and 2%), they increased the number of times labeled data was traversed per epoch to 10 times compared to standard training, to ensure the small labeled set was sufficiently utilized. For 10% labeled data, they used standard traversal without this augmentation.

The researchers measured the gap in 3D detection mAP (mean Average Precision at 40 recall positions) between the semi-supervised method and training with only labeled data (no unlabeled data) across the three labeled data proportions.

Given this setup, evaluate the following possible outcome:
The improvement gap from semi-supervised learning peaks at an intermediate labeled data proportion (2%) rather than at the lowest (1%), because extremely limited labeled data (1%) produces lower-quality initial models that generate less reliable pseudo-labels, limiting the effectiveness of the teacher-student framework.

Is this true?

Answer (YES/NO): YES